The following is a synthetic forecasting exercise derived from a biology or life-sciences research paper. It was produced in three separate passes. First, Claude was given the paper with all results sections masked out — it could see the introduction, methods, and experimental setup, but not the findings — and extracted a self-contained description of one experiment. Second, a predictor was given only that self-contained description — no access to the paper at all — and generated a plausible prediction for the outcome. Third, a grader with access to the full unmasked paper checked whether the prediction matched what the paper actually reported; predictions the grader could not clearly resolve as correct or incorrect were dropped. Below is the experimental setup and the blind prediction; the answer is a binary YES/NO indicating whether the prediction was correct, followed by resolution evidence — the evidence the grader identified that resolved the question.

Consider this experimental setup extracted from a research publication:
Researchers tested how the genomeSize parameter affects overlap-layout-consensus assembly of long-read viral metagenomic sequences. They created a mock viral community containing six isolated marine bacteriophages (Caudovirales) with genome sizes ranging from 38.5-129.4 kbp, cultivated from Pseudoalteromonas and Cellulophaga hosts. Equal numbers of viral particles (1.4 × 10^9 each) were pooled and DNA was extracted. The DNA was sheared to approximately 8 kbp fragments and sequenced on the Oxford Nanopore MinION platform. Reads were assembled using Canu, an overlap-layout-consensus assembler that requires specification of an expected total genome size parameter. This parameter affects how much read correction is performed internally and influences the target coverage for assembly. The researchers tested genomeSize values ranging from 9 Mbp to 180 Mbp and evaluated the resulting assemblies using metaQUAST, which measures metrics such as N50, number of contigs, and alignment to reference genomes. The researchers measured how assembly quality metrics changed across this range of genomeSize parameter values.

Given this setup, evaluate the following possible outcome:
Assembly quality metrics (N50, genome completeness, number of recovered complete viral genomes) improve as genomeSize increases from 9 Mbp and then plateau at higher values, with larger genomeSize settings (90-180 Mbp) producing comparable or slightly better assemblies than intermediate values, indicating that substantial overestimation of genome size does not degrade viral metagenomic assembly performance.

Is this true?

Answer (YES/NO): YES